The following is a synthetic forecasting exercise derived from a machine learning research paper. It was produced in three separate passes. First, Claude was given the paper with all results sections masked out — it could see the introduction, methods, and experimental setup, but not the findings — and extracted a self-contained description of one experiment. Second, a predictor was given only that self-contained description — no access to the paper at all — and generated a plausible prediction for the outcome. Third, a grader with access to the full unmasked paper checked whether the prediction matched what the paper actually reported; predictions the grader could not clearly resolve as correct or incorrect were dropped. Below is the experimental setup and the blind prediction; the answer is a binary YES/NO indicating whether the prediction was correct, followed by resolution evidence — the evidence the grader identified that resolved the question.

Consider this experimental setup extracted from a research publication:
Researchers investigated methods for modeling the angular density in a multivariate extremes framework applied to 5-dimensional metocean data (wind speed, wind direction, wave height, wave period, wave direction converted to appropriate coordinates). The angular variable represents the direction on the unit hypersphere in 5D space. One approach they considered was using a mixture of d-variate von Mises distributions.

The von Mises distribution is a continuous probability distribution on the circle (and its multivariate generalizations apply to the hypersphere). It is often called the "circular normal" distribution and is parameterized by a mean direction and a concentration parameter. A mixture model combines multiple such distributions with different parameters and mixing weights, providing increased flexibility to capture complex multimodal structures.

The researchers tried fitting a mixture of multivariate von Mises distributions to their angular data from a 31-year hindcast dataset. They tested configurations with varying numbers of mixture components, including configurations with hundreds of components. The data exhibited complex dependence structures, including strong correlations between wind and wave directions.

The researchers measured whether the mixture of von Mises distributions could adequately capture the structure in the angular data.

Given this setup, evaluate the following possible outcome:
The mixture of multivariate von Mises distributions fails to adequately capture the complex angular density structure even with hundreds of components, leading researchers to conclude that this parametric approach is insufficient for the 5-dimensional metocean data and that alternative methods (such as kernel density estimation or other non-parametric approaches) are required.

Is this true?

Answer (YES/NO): YES